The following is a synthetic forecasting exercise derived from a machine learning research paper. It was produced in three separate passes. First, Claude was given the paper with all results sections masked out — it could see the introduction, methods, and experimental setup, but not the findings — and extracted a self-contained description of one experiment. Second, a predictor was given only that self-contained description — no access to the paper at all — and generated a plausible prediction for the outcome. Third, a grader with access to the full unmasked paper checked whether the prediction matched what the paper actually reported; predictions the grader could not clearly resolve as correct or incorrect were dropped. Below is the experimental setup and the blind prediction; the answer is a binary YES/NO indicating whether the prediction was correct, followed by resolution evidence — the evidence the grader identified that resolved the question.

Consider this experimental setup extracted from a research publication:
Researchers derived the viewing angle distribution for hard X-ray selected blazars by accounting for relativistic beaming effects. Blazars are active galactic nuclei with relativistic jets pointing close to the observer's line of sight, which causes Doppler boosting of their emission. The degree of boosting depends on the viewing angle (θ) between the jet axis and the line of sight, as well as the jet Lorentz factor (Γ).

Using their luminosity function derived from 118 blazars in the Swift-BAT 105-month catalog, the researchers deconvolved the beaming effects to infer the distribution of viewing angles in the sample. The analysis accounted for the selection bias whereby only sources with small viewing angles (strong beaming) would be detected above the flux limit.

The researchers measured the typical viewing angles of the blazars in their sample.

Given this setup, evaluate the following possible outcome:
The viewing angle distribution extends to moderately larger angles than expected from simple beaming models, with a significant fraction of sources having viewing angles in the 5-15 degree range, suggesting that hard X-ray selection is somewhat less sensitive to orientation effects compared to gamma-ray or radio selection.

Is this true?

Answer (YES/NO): NO